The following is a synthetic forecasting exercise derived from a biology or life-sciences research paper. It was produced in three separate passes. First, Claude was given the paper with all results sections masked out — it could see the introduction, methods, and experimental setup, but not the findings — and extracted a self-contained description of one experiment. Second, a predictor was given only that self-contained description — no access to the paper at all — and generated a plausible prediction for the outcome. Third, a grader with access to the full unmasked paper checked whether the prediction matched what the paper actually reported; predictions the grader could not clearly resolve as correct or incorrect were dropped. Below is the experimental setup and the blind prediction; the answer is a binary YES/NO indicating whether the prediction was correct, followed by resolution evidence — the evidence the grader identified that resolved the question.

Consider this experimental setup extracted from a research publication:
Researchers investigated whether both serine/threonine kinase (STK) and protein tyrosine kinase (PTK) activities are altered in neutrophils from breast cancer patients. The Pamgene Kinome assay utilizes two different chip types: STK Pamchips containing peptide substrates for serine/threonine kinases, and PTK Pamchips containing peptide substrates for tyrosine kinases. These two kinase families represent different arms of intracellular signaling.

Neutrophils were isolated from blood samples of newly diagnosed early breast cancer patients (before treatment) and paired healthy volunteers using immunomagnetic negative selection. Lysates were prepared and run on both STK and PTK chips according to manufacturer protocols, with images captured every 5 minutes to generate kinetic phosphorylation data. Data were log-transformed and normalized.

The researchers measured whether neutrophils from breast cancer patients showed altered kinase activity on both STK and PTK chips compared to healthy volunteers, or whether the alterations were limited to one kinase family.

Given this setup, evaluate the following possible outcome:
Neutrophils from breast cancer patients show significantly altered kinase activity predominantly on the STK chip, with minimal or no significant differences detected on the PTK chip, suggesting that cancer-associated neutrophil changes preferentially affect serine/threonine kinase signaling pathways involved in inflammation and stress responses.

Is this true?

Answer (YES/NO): NO